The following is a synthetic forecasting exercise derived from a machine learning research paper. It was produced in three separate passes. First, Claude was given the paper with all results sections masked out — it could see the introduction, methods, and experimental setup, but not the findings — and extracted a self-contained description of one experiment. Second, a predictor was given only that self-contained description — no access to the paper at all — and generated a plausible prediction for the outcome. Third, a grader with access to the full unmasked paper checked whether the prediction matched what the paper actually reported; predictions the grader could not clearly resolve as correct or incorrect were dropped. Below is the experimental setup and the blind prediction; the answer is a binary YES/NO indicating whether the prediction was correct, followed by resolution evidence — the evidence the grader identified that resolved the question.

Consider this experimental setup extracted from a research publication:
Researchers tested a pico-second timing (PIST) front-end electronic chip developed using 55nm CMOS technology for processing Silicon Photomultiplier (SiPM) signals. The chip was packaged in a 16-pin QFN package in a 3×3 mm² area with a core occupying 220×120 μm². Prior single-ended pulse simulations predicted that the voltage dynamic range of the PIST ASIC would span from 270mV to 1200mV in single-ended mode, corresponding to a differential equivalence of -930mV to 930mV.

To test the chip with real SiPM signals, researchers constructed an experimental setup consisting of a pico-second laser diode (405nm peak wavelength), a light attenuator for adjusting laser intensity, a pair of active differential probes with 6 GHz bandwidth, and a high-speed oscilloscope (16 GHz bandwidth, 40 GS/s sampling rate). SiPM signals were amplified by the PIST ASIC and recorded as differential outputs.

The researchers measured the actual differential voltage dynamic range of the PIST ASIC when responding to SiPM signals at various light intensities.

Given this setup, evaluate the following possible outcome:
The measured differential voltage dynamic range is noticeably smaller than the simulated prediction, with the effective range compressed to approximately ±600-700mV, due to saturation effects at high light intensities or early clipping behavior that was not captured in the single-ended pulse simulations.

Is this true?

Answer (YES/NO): NO